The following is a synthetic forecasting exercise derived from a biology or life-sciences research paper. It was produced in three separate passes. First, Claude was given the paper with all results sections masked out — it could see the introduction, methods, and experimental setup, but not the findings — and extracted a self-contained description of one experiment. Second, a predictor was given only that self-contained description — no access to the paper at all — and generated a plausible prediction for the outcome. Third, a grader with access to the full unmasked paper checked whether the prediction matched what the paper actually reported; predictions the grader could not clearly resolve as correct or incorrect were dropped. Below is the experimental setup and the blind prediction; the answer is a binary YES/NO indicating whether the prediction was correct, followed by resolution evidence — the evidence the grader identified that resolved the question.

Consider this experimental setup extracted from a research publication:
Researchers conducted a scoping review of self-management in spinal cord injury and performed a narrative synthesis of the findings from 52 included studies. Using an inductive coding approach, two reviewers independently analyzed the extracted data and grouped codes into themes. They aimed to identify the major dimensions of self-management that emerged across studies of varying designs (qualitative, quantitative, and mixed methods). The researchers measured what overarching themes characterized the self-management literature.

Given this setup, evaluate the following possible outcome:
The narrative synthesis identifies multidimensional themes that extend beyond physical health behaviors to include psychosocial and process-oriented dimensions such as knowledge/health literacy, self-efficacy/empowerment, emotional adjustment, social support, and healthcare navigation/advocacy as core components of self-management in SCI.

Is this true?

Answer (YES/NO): YES